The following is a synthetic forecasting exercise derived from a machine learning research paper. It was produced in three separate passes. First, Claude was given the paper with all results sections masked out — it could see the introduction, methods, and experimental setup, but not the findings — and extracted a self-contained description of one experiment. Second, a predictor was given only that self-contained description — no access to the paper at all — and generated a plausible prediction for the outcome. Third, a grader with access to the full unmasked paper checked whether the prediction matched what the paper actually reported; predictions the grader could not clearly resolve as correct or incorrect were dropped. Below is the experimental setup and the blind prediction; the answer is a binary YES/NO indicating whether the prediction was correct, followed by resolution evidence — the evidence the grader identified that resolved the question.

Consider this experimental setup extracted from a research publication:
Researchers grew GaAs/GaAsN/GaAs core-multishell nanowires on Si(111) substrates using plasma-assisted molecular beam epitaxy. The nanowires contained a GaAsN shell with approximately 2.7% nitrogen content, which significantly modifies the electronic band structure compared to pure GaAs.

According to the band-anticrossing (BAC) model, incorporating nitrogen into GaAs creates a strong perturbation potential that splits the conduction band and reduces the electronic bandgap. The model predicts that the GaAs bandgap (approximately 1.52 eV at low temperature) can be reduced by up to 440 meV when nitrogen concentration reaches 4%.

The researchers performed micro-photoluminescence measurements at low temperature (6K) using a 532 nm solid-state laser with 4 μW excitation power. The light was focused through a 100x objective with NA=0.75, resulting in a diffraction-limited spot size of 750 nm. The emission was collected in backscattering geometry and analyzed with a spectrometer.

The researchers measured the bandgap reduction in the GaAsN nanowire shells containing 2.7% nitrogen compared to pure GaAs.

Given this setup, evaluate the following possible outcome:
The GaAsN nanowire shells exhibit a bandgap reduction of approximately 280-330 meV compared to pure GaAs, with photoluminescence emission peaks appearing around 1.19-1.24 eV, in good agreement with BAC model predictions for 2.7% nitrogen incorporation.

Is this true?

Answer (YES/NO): NO